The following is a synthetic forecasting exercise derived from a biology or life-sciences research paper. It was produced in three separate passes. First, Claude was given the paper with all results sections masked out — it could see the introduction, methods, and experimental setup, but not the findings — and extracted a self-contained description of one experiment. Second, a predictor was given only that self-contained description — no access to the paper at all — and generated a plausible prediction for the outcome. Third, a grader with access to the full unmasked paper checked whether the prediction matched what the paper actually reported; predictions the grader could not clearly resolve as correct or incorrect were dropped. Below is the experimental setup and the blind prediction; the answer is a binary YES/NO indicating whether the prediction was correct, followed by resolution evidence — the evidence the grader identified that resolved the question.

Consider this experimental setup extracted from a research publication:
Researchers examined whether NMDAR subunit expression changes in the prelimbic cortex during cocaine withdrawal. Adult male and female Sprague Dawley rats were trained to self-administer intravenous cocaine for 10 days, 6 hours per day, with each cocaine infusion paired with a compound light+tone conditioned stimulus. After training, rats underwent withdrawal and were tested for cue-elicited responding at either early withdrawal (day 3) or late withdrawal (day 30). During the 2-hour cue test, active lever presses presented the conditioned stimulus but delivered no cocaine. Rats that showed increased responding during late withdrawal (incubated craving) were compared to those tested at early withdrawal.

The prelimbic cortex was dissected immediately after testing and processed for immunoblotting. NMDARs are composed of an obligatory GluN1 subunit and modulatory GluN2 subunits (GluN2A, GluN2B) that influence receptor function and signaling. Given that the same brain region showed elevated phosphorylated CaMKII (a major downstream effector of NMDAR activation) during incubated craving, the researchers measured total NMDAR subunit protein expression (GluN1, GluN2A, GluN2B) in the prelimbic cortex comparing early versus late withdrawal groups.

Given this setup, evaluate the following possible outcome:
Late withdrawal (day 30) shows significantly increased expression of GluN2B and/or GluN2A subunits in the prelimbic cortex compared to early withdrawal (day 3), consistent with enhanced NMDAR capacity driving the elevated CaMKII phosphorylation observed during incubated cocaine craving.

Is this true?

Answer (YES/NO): NO